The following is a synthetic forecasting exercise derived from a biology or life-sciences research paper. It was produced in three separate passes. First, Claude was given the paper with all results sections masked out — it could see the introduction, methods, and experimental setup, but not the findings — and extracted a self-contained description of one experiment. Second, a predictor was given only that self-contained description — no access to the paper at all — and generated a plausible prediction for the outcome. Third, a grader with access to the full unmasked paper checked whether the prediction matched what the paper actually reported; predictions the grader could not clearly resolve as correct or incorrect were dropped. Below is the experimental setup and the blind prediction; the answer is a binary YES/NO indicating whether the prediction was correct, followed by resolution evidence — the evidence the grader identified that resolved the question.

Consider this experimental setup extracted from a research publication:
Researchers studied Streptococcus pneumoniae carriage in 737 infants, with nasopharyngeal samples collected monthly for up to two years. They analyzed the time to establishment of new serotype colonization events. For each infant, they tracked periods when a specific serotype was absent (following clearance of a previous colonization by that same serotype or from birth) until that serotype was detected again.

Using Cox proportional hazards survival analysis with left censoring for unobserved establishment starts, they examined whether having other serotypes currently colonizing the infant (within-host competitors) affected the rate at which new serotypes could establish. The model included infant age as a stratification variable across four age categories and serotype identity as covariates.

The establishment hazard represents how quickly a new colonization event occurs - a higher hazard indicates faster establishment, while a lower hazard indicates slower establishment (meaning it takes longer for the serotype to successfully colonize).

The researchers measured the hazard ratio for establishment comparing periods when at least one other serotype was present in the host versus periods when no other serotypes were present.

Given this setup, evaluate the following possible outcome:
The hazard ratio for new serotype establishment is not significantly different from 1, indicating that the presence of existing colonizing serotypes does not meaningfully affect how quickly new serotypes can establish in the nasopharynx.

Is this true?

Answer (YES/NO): NO